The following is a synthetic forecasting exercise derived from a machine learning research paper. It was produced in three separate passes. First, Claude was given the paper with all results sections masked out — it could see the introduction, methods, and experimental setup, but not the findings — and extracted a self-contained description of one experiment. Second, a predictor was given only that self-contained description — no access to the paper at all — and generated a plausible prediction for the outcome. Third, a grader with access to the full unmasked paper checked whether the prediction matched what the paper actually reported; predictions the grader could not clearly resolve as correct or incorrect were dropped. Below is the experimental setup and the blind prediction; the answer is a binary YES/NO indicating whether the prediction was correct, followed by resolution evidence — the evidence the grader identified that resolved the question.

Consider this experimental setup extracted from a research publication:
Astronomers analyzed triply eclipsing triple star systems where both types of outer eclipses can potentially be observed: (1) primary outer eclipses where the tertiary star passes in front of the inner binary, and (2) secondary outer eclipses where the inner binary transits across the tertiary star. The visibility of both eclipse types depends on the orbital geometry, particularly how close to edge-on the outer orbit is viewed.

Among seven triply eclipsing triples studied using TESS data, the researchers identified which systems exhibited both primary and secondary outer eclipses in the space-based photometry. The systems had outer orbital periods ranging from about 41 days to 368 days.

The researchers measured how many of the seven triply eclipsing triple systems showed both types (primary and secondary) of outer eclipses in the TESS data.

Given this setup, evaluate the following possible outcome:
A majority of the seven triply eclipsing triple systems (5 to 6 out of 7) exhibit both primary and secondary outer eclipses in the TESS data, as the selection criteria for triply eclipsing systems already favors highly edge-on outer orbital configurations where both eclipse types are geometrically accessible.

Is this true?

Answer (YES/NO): NO